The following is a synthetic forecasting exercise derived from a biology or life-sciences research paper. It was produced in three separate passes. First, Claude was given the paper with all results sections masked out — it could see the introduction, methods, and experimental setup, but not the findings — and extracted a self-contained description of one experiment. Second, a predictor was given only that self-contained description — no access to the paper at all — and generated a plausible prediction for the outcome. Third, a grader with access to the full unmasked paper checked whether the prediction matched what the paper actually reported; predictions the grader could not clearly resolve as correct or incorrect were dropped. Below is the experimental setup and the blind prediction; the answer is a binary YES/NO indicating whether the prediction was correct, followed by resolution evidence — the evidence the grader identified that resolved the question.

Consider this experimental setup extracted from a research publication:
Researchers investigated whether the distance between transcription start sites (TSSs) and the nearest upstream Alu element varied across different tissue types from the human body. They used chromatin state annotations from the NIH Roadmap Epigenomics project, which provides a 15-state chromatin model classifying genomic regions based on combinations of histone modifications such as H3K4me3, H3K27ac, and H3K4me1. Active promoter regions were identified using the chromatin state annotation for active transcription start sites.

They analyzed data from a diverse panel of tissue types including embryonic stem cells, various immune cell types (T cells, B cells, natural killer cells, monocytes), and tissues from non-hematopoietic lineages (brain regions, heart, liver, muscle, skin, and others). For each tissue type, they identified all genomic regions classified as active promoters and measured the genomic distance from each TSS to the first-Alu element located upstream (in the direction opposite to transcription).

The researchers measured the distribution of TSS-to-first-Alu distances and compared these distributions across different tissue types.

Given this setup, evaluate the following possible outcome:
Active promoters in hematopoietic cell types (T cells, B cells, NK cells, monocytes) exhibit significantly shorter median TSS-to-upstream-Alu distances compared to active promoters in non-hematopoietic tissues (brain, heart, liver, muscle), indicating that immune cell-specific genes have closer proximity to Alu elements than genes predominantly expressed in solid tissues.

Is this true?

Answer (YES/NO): YES